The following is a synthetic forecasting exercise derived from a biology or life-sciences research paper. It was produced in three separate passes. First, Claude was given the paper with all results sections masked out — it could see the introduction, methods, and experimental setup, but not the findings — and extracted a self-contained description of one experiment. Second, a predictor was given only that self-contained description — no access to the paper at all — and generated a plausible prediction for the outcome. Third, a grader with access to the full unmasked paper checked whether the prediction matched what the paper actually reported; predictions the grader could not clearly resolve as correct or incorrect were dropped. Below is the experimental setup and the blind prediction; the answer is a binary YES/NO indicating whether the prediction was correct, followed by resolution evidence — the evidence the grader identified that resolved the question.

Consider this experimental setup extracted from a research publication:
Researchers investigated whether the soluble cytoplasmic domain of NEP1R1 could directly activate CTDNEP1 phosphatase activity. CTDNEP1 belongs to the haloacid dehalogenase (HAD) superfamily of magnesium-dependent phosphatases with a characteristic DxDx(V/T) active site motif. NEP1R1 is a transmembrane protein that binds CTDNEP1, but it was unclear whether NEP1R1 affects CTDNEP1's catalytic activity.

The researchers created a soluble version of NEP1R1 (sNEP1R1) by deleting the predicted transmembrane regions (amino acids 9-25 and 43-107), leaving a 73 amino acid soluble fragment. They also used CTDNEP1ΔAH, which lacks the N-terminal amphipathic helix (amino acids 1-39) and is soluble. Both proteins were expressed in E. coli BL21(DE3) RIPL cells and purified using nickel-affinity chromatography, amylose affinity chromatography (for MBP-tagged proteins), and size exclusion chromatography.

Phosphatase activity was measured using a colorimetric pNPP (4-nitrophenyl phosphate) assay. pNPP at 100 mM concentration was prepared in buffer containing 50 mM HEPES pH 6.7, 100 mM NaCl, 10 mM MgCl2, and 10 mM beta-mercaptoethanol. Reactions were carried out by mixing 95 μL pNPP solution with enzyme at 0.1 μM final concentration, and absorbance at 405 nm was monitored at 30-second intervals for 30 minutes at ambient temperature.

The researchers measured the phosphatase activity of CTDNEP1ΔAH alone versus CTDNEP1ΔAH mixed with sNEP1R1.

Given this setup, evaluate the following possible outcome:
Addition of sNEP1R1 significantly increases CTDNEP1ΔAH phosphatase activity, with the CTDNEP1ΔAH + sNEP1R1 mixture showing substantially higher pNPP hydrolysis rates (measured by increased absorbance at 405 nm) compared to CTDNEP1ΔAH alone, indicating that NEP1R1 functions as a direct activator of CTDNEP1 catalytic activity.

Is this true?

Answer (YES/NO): YES